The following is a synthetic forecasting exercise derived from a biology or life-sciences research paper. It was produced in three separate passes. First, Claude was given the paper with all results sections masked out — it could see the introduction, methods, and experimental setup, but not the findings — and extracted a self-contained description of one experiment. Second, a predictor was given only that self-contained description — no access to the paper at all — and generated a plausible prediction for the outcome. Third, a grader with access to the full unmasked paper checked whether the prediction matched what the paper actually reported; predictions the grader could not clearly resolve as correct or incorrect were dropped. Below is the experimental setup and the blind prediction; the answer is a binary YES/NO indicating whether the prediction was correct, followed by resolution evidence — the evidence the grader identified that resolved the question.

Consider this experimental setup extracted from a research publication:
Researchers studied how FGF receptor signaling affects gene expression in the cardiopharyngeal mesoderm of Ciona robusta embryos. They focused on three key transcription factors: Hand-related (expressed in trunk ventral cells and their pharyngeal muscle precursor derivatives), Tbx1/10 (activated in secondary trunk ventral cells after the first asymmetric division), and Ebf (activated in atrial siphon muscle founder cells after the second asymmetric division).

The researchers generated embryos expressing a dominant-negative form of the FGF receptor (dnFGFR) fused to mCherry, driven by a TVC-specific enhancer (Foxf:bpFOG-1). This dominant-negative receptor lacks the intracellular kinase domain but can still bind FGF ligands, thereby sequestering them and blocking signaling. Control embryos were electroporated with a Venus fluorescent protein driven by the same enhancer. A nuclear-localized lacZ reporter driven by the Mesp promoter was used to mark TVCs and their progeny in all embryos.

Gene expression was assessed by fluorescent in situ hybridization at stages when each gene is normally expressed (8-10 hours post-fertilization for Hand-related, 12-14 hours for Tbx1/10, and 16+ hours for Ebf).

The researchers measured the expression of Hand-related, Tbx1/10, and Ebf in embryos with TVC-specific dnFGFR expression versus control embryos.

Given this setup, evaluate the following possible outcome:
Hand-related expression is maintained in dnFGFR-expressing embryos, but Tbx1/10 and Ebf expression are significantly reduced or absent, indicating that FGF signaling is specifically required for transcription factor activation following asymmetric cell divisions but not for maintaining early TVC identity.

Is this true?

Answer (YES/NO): NO